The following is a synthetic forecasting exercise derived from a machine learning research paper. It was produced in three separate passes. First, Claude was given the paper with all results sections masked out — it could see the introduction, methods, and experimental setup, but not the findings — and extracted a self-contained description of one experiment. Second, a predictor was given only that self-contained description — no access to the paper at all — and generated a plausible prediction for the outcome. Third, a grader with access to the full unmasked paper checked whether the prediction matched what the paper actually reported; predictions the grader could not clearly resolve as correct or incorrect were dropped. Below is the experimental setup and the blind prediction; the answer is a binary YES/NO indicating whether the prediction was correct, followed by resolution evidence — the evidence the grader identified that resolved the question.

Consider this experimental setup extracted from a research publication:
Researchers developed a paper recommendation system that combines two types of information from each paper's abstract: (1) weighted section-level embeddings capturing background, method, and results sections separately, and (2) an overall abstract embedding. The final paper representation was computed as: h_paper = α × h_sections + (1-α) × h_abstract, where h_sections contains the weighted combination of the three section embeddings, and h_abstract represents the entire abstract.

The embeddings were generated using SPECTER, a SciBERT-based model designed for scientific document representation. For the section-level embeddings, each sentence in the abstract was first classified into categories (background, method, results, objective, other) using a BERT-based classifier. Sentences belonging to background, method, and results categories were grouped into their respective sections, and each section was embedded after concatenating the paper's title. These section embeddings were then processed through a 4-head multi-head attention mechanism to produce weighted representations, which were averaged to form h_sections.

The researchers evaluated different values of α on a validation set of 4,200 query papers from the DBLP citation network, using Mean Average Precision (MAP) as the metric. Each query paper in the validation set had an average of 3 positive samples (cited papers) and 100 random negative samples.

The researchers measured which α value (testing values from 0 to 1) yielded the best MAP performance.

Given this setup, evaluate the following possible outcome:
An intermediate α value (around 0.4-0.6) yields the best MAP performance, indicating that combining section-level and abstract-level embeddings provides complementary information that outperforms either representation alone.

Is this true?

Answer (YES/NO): NO